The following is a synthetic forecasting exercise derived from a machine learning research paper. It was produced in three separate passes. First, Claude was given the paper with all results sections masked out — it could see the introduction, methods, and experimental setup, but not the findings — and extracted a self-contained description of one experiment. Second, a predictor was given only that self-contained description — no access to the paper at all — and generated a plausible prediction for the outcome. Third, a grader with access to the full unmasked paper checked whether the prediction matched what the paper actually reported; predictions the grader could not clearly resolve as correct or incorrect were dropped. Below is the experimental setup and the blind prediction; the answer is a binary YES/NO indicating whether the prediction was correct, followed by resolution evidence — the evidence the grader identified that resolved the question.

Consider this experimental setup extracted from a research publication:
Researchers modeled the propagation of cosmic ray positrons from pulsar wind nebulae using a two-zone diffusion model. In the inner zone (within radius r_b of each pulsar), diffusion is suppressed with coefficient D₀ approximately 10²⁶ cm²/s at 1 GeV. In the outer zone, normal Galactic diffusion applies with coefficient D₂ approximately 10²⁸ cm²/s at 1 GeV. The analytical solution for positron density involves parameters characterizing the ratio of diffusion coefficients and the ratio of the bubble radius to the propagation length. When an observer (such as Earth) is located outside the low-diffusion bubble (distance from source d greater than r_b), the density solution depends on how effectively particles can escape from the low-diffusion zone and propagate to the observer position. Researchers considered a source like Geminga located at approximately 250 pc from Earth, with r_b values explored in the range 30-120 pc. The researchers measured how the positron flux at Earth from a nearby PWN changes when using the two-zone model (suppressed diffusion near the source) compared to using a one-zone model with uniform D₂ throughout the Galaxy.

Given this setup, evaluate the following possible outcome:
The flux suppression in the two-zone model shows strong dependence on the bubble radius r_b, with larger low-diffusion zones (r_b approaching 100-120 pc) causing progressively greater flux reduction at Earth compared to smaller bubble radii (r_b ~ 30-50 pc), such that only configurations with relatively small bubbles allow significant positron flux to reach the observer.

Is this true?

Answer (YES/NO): NO